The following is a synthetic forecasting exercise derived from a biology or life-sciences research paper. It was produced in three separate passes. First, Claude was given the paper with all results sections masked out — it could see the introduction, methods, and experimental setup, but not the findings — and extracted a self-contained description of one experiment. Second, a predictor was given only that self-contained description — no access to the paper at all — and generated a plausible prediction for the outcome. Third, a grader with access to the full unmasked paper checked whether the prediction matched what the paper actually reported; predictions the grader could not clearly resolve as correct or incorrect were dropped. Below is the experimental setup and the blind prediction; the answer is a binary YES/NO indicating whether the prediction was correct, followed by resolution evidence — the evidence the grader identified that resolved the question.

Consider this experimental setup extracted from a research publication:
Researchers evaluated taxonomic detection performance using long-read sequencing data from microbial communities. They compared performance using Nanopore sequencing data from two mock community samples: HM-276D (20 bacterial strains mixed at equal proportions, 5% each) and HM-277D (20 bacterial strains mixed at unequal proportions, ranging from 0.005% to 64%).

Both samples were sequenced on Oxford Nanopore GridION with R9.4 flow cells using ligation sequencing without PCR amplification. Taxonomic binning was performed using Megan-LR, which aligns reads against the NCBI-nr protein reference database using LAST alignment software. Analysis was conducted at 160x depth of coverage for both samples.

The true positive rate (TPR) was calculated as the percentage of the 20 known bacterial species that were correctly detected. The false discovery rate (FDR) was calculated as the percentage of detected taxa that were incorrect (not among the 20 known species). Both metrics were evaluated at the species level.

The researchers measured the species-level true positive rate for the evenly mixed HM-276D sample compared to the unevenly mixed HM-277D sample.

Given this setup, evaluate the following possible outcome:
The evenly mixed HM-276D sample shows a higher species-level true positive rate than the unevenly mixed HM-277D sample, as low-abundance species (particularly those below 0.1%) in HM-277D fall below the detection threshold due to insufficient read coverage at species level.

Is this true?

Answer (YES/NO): YES